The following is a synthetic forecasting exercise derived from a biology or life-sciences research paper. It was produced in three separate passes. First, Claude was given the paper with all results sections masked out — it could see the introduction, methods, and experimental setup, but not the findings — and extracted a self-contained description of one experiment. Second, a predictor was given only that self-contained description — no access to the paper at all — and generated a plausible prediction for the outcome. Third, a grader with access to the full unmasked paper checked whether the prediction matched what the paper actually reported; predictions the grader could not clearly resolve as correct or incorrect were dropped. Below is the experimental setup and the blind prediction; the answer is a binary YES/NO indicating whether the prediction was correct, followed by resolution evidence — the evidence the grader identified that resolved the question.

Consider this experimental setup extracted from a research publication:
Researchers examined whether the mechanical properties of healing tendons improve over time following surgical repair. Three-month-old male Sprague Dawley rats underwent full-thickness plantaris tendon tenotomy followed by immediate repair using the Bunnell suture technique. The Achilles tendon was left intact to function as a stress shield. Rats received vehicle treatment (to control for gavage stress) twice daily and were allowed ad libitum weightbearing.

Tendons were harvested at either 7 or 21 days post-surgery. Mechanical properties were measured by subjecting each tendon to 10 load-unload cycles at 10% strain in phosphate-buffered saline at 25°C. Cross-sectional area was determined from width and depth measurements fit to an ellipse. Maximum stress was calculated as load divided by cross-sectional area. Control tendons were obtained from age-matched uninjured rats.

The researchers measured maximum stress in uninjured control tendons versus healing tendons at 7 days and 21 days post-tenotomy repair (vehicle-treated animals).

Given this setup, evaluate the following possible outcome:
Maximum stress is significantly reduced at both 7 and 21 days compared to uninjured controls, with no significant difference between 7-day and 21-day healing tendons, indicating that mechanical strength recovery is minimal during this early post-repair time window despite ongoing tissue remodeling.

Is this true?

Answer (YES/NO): NO